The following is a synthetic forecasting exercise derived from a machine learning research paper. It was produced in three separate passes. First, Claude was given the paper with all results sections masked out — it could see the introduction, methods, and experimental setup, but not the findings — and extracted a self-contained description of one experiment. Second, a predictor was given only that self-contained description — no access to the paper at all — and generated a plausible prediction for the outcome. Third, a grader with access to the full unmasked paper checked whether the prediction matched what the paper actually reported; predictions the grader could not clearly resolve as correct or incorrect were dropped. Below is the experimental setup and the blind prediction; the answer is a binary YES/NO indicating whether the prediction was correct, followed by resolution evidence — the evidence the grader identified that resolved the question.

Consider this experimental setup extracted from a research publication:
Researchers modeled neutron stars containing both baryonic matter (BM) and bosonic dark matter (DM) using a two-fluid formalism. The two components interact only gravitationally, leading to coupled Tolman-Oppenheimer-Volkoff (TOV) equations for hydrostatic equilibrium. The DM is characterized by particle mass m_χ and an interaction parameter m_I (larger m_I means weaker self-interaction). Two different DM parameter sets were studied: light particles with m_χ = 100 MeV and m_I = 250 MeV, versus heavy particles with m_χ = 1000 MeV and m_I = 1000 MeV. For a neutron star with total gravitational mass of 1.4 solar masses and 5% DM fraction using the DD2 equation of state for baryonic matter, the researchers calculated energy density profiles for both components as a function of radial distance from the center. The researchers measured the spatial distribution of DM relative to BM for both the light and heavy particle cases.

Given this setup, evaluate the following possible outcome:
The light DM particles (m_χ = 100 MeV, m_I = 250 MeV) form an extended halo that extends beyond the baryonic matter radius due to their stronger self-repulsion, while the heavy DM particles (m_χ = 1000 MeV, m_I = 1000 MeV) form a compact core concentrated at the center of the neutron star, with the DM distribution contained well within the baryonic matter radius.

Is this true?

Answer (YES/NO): YES